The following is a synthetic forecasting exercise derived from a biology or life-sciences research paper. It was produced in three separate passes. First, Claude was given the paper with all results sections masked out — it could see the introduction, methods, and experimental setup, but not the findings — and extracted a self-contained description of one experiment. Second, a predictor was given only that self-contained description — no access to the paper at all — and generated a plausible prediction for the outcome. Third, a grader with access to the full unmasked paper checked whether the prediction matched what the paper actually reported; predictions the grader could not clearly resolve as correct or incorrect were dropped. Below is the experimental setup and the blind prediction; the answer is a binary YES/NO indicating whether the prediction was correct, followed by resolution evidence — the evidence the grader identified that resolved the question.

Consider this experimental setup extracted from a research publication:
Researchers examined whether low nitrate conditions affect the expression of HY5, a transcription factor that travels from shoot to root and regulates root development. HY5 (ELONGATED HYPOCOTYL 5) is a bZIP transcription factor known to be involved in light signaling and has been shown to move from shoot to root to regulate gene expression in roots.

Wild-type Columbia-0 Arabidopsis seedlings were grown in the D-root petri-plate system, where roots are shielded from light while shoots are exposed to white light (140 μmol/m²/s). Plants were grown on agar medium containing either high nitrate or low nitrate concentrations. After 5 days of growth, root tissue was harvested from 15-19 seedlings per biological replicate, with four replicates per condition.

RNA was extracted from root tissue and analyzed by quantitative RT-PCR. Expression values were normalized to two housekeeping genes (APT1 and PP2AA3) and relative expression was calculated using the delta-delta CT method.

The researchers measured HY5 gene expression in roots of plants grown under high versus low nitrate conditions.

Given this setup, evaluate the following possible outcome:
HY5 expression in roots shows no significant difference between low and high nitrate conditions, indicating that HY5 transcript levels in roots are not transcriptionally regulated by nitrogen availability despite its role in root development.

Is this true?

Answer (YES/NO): NO